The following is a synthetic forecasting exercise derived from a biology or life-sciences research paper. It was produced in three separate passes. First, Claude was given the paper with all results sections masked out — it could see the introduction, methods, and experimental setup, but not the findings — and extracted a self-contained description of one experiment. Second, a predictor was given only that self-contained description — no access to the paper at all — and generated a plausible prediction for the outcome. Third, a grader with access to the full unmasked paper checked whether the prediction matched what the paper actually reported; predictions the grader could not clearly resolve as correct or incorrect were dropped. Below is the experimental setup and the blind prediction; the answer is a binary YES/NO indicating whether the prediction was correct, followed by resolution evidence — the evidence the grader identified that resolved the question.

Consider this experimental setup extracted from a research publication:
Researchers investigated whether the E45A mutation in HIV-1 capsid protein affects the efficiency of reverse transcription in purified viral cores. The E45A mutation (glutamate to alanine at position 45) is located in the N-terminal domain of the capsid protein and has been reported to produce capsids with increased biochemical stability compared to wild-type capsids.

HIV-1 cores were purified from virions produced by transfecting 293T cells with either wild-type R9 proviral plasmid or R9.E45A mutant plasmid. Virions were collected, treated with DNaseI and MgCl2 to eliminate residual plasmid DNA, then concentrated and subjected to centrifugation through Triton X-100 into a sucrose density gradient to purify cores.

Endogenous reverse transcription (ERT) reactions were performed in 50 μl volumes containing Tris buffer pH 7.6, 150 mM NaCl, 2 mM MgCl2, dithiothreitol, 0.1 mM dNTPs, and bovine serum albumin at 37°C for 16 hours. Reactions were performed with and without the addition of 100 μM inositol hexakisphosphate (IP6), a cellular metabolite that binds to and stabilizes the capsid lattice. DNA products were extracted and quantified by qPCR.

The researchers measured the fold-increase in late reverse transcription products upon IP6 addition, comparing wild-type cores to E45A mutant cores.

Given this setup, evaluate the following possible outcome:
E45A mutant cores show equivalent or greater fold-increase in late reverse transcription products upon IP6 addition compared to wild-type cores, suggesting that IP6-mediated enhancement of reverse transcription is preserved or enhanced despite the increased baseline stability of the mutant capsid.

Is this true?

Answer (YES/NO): NO